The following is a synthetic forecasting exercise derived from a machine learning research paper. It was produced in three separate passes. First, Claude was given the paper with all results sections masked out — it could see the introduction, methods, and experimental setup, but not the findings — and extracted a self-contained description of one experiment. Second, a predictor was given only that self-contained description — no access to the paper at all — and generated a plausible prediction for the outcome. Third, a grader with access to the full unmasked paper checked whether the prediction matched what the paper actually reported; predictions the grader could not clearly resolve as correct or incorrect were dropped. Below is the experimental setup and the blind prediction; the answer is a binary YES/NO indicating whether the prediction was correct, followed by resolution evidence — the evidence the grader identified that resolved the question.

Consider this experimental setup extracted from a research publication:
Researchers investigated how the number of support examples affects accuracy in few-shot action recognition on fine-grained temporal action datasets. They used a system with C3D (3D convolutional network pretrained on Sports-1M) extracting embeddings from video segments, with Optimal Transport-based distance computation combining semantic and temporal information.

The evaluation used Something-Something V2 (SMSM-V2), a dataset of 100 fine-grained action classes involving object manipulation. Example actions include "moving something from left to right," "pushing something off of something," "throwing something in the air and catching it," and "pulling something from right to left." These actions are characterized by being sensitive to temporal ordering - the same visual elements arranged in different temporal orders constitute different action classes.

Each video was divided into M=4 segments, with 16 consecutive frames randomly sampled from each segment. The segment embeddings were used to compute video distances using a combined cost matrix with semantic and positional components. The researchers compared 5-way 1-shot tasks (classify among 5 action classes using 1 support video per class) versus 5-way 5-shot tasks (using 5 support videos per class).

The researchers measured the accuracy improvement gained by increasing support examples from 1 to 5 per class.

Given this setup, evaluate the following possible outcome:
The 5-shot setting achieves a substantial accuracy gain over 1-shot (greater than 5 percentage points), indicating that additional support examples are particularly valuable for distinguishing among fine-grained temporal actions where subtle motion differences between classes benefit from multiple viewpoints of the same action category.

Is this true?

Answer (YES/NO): YES